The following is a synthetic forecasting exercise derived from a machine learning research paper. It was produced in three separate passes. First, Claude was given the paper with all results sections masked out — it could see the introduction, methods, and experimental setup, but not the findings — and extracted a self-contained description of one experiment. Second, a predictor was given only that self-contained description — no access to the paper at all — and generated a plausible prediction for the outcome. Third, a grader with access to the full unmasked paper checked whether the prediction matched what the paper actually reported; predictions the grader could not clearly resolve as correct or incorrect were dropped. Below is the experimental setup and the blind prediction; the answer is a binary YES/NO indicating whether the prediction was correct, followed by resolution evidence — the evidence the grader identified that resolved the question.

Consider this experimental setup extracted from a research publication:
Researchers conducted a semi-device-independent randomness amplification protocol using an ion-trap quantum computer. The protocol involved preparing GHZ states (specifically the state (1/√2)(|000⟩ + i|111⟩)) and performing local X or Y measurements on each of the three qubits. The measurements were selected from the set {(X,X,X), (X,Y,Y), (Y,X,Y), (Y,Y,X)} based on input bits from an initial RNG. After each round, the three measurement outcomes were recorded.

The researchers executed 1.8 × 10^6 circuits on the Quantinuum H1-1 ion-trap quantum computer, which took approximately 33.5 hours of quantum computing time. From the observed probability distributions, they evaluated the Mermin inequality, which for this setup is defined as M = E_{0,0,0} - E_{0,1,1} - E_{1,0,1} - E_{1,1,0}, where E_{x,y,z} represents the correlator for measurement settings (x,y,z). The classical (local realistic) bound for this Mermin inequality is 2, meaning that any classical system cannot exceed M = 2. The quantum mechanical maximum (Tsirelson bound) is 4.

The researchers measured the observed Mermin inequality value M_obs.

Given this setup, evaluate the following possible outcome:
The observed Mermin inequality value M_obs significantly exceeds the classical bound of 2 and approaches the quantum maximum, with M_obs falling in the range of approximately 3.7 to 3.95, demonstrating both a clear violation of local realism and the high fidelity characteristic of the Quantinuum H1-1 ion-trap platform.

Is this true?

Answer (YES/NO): YES